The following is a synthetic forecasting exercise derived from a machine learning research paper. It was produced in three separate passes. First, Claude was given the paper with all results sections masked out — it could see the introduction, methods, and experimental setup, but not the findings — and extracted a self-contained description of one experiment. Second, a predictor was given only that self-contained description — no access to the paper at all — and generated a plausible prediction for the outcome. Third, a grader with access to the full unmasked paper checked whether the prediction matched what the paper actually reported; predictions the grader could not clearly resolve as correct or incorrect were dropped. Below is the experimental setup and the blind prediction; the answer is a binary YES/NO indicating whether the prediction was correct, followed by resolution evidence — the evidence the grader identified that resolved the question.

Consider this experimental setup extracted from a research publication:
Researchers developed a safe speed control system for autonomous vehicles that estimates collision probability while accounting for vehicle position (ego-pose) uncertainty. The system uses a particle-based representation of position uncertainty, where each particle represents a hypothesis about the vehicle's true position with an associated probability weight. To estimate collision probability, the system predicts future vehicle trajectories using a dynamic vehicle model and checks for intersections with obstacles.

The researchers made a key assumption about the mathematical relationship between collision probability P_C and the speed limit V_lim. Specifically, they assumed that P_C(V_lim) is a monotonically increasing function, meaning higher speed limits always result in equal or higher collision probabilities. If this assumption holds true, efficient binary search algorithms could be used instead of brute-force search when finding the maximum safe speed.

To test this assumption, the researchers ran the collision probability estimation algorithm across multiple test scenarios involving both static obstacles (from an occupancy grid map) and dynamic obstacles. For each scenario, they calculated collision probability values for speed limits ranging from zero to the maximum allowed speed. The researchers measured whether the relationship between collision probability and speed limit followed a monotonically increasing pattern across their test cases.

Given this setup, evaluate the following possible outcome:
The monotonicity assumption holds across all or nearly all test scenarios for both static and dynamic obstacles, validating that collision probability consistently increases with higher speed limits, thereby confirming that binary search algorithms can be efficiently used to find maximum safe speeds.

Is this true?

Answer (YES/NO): NO